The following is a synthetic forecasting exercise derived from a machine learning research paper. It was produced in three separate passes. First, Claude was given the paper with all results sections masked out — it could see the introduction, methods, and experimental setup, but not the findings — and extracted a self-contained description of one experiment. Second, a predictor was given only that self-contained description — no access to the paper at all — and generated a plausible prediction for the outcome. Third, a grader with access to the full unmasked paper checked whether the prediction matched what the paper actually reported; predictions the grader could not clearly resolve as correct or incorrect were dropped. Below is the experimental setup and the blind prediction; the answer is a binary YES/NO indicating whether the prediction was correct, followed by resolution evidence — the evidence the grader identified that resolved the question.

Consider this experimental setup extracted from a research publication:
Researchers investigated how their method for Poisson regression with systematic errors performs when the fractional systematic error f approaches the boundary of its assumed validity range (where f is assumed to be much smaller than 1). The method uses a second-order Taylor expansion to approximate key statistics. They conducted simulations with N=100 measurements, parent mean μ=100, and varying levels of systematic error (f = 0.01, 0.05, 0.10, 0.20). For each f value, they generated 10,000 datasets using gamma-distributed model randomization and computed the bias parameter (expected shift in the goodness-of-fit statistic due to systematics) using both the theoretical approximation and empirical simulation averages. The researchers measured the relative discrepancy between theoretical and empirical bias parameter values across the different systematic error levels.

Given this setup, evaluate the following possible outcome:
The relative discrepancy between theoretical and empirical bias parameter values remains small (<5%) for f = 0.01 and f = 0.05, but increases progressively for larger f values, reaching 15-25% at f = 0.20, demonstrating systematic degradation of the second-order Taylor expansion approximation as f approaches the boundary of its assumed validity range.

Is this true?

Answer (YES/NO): NO